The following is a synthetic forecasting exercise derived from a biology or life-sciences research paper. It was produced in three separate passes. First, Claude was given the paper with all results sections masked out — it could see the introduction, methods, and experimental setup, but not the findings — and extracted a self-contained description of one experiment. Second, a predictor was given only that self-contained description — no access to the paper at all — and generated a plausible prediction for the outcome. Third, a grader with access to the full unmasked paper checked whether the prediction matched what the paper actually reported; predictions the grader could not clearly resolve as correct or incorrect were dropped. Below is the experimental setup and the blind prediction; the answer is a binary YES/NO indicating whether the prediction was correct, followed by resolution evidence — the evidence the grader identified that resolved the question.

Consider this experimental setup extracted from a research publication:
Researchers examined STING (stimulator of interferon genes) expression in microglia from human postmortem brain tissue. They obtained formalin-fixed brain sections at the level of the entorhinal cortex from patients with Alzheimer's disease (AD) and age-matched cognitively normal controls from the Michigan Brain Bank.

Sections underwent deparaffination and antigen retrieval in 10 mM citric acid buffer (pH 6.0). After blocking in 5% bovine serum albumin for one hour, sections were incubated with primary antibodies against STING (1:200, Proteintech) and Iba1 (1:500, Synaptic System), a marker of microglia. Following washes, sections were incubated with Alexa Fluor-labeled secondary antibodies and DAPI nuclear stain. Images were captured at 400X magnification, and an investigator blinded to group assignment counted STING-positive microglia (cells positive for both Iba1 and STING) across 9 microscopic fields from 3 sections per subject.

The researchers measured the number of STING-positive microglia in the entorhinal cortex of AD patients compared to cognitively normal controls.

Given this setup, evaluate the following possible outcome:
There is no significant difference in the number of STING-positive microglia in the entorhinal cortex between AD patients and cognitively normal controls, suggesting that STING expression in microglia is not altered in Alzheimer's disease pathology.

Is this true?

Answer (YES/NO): NO